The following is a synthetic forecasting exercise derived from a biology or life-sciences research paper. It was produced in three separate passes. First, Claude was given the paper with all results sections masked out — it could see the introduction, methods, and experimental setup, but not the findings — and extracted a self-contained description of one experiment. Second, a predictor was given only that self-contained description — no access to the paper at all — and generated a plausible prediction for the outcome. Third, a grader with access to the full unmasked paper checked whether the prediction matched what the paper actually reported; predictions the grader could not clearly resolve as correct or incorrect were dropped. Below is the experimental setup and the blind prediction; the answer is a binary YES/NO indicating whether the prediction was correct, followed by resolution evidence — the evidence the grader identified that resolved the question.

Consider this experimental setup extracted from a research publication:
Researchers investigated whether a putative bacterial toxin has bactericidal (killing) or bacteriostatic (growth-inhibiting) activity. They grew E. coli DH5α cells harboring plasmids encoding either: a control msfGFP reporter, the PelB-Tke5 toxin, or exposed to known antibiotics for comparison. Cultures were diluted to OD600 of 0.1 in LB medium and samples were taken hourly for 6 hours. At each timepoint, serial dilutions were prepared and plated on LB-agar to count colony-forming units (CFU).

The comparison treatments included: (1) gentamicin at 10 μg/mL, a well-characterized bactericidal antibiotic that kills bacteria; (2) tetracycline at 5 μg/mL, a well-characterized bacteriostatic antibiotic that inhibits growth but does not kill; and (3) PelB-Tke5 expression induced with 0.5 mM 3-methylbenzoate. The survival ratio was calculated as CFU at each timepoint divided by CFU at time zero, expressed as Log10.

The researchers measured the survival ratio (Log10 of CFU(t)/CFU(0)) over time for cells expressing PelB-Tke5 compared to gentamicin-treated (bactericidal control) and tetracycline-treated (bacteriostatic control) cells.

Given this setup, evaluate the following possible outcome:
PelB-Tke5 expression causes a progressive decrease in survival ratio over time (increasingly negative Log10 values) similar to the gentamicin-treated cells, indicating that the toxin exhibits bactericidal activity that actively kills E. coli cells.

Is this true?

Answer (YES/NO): YES